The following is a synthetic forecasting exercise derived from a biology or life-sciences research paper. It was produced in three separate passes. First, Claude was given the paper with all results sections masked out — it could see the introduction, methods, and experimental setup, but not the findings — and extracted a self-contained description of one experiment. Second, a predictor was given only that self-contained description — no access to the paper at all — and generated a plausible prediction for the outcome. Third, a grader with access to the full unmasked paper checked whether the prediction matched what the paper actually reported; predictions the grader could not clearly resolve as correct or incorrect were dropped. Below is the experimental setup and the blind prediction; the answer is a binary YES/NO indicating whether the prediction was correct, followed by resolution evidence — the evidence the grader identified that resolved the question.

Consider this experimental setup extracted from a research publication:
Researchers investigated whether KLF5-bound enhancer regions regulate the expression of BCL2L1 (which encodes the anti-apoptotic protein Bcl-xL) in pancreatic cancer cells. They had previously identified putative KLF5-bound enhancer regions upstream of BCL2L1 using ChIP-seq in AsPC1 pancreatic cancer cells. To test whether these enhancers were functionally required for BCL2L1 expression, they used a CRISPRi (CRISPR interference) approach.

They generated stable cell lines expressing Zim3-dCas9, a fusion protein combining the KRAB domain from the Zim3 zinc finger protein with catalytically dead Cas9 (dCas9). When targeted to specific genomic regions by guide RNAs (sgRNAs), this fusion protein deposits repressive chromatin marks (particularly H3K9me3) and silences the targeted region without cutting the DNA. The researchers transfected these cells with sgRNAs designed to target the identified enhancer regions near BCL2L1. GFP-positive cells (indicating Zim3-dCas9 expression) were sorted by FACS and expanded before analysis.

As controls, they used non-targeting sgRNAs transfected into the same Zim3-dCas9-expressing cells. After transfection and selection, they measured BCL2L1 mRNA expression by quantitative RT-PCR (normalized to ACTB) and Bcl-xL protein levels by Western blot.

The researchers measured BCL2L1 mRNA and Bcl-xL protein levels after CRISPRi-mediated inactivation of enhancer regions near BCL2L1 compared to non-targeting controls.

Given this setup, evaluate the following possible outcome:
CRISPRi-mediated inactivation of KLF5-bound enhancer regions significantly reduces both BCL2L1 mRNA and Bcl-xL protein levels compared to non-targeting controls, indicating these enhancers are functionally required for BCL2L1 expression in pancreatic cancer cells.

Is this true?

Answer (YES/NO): NO